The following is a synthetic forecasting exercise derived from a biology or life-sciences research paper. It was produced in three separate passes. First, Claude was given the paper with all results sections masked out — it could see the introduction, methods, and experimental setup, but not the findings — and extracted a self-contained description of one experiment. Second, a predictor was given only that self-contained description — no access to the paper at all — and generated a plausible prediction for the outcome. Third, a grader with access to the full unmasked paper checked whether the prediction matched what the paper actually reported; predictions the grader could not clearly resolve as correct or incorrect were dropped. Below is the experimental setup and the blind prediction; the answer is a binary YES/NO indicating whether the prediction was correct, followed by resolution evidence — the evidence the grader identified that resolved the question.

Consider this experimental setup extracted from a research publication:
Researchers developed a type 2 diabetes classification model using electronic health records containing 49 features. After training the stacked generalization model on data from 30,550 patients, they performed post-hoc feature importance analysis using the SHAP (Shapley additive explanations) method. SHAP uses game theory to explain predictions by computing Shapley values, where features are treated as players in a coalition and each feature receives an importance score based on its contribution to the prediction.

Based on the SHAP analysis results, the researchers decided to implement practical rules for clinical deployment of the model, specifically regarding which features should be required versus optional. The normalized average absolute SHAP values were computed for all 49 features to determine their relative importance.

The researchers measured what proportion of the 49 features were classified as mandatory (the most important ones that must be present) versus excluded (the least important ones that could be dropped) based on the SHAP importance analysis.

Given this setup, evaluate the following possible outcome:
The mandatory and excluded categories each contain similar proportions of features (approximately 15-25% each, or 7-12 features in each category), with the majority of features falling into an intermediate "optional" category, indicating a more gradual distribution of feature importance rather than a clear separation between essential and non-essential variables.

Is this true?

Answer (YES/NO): NO